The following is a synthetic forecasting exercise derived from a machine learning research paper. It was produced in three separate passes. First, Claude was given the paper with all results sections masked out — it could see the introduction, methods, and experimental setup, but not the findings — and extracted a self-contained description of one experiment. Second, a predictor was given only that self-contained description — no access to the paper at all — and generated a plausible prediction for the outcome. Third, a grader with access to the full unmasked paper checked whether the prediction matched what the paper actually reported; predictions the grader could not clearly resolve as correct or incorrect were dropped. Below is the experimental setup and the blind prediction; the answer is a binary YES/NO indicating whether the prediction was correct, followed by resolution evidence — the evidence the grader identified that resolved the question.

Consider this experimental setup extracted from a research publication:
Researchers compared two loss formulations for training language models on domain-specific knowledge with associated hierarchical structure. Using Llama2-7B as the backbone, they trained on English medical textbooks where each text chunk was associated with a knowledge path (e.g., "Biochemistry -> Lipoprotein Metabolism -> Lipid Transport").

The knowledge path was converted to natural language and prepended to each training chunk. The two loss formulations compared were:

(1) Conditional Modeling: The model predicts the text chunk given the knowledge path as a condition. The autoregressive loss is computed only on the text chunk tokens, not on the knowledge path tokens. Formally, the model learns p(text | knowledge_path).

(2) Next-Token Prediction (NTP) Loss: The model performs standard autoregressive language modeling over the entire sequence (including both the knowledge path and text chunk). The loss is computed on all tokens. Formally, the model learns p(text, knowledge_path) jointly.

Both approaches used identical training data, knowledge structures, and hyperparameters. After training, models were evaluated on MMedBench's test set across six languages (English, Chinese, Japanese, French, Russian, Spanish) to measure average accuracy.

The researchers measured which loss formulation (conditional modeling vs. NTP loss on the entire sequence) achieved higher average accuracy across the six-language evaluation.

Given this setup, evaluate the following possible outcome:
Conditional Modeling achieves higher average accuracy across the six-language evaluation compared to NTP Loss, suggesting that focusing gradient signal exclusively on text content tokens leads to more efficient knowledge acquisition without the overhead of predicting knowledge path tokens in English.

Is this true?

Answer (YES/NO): YES